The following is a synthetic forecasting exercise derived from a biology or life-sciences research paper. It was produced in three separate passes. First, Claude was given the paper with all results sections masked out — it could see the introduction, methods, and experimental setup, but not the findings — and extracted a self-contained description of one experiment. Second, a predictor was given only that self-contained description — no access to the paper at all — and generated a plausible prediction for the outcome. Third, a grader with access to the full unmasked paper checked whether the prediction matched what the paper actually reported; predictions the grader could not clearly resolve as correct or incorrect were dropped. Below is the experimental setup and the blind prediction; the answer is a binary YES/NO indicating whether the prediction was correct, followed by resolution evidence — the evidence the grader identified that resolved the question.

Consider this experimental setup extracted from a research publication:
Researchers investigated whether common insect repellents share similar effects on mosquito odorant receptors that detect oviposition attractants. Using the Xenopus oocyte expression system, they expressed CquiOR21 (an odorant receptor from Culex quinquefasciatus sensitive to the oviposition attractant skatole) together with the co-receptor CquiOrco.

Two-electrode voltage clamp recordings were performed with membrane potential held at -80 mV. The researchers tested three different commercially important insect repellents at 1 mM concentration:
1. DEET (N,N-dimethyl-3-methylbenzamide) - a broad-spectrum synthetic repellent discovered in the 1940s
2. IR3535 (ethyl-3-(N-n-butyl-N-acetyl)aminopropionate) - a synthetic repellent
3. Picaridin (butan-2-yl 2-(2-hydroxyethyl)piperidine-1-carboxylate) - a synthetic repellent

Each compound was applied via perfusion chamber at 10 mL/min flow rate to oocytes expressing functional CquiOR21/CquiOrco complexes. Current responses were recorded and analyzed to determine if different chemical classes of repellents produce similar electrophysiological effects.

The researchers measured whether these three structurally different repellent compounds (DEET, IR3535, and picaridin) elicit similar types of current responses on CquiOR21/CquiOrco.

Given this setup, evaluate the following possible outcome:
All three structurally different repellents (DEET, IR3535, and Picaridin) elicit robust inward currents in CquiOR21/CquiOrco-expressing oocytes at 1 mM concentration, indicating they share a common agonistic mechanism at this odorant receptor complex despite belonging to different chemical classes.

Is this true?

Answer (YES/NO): NO